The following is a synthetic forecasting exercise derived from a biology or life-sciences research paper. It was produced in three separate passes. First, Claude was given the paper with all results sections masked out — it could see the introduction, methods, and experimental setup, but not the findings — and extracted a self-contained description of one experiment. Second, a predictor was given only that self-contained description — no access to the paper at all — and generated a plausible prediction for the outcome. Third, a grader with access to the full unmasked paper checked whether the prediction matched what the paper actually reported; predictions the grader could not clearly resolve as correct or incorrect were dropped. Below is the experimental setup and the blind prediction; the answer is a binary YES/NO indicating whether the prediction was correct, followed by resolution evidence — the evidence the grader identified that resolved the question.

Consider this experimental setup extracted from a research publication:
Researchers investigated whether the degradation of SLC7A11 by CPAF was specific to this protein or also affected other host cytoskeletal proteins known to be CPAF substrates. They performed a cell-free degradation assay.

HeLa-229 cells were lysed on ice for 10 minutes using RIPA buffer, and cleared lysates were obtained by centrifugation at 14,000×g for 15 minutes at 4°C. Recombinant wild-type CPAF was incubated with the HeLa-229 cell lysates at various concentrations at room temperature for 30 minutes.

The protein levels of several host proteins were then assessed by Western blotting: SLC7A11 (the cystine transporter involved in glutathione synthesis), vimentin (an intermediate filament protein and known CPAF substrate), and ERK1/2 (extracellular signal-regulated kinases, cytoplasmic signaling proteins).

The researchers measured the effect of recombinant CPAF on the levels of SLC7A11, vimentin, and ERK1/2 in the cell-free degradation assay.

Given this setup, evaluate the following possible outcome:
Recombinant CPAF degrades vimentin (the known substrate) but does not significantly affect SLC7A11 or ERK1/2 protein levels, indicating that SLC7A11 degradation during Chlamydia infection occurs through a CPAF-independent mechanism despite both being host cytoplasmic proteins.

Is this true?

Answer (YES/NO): NO